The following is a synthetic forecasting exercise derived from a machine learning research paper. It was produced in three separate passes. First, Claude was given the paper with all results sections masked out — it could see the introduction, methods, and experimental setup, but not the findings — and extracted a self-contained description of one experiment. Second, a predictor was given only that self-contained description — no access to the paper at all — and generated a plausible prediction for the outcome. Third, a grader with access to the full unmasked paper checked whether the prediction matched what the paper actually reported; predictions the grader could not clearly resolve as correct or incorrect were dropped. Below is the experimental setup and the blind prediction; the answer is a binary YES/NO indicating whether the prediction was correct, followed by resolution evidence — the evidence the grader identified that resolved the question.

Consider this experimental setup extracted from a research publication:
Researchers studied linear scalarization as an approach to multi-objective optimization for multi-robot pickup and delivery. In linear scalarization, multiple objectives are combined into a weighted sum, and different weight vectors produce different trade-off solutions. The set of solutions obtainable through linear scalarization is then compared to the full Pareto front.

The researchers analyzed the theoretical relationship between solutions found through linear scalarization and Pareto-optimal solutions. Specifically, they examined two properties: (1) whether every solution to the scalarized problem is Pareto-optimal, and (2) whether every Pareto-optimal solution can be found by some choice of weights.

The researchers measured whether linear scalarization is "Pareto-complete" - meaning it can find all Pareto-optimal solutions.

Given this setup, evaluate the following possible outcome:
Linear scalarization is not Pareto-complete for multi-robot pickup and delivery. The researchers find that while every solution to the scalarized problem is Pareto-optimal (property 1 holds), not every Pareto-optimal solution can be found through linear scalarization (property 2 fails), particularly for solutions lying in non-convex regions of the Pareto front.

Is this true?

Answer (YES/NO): YES